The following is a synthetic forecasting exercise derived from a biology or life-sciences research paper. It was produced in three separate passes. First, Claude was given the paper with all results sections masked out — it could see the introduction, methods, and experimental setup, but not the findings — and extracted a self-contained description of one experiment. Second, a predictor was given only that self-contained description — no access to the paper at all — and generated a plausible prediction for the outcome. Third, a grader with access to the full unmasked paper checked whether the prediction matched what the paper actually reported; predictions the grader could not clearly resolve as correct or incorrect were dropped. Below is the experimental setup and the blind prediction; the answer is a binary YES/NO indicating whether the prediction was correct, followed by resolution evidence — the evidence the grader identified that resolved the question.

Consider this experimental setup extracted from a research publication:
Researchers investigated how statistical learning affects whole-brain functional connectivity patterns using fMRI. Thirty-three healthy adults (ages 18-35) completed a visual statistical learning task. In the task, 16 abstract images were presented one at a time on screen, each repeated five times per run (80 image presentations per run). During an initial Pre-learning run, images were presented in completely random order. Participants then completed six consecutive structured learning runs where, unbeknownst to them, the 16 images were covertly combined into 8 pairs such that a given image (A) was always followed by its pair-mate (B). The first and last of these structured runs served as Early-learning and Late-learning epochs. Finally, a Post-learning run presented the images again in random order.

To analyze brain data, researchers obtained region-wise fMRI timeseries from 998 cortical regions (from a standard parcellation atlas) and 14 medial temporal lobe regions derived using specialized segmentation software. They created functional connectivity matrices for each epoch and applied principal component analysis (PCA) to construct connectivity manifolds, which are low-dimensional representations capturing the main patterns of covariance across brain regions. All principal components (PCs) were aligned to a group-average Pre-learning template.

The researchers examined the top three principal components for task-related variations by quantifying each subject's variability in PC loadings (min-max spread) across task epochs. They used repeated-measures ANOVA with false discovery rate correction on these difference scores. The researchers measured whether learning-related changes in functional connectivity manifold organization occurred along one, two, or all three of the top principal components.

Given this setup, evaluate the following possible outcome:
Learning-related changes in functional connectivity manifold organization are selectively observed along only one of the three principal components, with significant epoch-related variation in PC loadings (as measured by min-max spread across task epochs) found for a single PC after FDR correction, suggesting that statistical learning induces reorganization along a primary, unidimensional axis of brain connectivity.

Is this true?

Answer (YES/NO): YES